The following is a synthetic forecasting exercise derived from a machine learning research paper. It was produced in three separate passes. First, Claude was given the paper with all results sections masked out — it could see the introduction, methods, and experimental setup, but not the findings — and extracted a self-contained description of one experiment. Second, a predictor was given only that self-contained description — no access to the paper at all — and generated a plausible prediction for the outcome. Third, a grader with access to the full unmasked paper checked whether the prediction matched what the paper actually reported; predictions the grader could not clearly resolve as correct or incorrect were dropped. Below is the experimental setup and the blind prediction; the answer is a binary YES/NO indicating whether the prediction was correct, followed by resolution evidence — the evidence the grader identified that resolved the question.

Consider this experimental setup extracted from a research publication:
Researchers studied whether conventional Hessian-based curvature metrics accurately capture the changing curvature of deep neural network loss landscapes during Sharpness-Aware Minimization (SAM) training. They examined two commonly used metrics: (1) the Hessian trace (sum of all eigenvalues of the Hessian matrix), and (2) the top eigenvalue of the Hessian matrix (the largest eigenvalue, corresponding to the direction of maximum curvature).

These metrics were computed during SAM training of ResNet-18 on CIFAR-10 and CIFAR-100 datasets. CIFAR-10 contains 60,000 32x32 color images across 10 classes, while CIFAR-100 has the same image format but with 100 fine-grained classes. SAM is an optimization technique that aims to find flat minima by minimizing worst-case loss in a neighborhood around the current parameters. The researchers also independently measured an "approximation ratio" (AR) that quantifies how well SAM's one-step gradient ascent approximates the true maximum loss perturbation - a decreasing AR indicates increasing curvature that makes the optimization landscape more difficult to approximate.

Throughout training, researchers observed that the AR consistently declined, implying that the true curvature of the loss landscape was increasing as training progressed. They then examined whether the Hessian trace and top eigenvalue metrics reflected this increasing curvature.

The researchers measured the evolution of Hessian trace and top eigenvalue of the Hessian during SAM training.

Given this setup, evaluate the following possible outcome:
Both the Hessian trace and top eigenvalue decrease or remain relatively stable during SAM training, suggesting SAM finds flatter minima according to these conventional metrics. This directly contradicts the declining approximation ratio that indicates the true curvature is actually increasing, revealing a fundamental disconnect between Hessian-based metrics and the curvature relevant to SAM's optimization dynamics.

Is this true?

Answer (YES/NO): NO